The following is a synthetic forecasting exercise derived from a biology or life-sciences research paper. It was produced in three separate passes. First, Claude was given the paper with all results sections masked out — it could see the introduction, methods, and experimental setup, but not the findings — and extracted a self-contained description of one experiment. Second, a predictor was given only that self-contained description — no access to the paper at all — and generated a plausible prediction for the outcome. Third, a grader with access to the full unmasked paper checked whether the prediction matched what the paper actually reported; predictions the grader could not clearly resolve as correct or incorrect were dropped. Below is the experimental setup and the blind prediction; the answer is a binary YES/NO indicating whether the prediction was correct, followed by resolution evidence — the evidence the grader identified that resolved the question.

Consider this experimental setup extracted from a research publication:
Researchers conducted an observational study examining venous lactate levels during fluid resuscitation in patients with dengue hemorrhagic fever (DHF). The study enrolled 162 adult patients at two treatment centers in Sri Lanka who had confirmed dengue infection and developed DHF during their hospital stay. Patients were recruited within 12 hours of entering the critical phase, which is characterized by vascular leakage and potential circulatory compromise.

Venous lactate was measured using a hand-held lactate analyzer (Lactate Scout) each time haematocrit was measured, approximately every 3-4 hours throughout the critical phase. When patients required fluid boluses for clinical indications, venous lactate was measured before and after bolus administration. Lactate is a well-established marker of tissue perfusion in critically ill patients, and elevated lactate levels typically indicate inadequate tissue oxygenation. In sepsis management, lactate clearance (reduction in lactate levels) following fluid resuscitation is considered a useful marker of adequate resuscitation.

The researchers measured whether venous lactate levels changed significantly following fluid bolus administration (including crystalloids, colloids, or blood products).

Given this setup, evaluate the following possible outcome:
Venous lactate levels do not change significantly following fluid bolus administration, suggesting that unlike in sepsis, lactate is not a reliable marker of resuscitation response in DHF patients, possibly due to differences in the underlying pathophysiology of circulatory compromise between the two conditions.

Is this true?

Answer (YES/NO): YES